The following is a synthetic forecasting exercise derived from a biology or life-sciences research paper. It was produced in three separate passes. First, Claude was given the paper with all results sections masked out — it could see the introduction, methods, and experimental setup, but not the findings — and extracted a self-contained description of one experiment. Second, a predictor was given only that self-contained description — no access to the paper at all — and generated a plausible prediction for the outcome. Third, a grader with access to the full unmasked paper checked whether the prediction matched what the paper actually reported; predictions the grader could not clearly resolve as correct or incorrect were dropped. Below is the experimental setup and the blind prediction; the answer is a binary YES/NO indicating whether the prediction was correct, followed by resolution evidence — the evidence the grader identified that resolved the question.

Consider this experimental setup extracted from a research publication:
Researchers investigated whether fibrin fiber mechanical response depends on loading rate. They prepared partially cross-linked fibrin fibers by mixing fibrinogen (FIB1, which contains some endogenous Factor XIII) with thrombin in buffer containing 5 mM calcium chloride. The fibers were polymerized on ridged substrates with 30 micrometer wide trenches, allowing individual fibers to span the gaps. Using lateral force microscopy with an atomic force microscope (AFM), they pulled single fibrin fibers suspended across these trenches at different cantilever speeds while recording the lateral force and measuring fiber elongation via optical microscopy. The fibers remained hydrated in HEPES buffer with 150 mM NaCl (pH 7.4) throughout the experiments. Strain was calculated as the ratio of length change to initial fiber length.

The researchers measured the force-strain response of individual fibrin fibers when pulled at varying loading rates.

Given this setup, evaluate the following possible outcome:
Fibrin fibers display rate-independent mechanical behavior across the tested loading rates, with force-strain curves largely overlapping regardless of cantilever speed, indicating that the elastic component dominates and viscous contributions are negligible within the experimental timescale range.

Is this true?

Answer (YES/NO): YES